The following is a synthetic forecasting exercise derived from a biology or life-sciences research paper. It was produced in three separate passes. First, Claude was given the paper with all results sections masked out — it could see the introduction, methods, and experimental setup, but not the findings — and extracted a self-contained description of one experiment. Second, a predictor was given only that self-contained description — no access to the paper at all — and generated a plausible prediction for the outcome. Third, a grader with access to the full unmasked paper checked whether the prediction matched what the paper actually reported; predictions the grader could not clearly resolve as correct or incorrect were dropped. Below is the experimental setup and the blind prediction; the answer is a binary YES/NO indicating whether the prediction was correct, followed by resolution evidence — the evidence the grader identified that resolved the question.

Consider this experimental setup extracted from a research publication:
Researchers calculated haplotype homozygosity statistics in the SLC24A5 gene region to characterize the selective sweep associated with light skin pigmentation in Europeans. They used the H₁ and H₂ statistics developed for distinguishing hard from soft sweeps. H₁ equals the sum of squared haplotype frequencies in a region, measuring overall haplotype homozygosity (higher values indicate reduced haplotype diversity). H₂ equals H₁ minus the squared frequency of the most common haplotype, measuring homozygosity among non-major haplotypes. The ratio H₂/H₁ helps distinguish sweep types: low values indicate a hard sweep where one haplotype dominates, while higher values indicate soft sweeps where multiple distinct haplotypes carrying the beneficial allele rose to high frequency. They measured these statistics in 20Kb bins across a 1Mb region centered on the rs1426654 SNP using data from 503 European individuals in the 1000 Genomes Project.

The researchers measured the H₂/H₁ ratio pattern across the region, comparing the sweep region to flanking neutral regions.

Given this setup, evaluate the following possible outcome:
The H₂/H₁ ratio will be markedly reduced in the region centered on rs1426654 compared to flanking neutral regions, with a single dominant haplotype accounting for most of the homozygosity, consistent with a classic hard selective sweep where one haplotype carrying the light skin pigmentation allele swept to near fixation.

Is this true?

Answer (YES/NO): YES